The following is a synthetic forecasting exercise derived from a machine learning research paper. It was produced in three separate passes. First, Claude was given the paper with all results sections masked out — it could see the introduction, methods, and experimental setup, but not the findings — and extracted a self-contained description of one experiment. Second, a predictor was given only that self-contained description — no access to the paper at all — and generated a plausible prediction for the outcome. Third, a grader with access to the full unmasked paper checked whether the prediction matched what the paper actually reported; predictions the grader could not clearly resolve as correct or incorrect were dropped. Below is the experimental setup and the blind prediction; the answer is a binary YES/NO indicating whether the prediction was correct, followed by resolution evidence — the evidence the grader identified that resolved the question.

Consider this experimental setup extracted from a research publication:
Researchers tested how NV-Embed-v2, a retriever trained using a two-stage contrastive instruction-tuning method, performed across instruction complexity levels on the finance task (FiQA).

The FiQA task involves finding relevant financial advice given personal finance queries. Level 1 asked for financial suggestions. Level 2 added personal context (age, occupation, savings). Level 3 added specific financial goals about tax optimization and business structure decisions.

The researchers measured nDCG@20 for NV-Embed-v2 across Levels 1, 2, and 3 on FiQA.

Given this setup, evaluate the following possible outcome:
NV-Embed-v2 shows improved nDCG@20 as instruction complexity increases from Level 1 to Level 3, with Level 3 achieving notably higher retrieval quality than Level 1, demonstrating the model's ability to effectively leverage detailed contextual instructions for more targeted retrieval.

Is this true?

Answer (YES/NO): NO